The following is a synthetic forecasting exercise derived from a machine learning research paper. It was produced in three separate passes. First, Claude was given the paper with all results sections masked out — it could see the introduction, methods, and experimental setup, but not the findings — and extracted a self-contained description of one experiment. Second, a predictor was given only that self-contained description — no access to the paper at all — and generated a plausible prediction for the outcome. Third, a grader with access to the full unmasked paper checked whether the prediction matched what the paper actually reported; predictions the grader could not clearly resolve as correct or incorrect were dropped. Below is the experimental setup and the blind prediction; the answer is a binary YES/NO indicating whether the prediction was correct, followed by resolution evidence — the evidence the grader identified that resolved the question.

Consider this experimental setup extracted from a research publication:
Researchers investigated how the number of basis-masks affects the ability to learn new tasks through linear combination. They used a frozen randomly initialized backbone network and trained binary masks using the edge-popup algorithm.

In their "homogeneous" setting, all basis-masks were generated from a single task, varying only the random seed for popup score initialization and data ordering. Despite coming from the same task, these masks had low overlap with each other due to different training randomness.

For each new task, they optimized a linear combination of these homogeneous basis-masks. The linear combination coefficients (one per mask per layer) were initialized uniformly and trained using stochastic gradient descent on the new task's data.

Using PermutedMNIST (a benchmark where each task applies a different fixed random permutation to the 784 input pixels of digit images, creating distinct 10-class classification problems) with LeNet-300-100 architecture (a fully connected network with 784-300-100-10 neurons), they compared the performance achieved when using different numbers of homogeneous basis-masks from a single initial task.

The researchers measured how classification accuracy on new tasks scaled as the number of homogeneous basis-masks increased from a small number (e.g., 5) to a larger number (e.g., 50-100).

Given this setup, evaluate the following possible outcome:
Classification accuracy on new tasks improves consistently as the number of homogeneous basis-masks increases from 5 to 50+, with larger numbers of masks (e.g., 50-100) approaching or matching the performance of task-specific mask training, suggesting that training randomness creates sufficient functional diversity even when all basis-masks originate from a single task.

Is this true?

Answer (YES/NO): YES